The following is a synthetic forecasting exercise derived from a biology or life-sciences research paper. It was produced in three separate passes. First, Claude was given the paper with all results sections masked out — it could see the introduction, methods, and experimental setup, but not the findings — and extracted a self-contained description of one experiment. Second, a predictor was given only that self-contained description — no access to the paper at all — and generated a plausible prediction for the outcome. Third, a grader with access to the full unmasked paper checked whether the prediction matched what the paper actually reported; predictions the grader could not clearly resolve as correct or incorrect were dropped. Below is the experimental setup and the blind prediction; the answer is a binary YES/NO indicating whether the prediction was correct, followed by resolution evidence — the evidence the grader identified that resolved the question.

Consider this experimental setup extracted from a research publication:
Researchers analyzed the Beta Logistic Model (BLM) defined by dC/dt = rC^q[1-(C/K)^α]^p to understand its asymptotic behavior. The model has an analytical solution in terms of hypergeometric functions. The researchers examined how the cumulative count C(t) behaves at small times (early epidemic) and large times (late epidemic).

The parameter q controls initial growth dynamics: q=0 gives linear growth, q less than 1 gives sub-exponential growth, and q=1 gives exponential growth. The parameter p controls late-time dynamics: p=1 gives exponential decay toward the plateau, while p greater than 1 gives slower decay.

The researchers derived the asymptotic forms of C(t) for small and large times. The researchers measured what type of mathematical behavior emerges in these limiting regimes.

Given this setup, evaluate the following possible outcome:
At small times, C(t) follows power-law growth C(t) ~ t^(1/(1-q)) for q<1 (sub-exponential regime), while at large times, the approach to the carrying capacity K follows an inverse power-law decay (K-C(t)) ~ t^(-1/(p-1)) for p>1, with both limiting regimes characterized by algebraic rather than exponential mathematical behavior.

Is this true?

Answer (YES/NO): YES